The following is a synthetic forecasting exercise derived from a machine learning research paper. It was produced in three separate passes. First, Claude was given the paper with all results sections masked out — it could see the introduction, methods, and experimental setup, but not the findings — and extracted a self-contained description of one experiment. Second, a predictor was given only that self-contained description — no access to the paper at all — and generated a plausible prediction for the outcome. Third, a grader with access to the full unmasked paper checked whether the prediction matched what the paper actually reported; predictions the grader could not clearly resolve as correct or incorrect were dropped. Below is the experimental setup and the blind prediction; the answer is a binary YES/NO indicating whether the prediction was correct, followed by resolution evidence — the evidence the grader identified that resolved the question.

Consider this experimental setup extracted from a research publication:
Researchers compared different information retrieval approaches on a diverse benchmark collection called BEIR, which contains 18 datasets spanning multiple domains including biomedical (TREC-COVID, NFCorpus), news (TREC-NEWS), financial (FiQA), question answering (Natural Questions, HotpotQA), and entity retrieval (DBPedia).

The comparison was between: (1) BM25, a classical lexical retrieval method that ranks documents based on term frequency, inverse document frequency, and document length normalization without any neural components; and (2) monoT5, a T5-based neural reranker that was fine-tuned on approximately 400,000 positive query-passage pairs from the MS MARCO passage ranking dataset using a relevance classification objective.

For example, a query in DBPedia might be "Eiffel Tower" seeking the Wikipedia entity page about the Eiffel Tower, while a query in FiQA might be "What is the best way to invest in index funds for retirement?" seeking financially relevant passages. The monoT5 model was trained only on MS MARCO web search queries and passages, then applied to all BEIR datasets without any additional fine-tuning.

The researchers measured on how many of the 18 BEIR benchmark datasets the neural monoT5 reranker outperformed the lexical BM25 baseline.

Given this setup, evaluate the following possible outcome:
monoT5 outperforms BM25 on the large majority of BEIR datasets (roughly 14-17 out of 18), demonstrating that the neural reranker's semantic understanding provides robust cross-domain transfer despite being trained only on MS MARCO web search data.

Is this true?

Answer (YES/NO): YES